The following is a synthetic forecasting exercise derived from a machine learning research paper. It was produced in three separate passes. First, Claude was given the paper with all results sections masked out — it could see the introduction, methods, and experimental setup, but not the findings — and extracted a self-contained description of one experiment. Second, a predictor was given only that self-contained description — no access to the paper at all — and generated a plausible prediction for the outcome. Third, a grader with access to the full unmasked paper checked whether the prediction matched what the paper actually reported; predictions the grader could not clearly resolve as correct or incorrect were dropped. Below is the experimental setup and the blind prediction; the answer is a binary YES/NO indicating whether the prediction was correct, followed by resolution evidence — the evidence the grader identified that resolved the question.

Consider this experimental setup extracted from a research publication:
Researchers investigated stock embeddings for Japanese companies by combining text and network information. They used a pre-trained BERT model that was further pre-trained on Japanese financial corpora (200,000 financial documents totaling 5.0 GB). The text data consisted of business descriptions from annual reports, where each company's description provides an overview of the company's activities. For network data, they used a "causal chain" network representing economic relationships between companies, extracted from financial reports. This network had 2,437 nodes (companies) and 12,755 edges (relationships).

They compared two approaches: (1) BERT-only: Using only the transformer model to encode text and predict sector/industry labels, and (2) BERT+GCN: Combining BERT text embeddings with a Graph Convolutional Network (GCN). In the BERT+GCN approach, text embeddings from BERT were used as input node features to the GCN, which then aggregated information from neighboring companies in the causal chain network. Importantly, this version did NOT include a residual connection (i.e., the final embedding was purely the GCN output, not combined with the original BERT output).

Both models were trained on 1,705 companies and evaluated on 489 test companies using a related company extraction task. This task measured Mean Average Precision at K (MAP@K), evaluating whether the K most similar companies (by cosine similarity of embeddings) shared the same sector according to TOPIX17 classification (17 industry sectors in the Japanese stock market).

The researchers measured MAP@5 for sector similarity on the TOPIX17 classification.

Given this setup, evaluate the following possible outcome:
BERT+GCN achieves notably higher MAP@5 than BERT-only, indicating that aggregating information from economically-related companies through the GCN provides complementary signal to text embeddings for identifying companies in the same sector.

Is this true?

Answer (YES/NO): NO